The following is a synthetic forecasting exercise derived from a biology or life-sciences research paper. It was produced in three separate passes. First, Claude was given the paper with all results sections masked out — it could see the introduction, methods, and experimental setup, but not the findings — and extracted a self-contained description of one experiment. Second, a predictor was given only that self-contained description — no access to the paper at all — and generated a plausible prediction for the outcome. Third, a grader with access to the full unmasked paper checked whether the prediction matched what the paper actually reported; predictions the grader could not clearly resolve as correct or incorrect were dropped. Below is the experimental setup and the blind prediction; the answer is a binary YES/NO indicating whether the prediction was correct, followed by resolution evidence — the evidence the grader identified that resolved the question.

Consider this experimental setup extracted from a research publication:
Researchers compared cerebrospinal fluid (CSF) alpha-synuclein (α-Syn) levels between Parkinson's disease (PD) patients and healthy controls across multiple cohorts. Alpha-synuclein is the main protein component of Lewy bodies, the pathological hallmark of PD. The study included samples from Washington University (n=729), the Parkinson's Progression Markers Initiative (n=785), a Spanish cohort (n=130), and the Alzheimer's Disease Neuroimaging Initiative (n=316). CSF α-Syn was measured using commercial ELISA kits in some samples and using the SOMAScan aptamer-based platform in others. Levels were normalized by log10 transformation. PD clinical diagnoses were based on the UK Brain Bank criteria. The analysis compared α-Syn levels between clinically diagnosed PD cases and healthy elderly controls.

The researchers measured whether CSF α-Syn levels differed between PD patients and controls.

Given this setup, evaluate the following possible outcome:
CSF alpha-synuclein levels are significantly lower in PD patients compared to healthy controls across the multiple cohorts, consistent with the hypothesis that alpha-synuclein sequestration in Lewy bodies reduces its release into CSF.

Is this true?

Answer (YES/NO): YES